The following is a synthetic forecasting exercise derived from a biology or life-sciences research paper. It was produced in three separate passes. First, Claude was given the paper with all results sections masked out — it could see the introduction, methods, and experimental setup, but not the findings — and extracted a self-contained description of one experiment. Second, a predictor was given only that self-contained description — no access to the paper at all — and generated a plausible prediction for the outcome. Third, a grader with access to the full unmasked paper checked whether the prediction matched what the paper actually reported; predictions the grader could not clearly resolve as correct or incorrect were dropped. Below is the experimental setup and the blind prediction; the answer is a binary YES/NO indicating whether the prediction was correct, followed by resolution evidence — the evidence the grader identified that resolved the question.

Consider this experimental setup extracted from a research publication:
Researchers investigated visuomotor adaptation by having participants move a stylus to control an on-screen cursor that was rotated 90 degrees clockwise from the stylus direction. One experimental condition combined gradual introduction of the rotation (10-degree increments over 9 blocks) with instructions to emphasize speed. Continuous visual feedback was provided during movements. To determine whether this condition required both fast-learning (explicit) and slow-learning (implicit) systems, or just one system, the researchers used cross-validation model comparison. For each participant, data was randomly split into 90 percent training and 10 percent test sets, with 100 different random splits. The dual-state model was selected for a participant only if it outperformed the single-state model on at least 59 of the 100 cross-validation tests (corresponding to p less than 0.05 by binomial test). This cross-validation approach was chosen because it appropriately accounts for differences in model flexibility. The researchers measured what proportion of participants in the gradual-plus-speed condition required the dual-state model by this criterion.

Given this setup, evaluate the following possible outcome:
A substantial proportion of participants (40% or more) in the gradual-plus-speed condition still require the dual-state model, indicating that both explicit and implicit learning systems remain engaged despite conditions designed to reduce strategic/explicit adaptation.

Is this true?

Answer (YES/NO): NO